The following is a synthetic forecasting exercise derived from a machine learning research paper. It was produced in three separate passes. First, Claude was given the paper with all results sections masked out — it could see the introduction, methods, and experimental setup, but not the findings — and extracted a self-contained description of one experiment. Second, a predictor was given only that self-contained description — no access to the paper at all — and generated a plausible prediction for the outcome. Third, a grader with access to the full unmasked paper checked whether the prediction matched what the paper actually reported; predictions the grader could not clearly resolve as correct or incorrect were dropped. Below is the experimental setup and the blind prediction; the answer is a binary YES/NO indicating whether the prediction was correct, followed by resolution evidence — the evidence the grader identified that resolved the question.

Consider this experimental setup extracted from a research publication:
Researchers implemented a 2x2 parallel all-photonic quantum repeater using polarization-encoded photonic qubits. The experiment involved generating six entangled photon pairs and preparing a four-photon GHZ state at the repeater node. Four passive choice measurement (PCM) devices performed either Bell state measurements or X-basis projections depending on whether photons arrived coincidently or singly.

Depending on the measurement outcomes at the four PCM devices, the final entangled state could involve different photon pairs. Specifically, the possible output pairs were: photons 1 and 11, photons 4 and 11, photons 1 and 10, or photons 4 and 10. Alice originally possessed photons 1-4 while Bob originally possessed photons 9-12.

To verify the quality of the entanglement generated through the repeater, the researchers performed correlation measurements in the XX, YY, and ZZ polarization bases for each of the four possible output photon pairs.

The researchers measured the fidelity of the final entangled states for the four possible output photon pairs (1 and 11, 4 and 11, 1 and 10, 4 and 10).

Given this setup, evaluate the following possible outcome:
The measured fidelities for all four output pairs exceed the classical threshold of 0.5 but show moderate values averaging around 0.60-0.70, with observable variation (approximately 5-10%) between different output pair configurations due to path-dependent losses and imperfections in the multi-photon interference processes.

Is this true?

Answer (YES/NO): YES